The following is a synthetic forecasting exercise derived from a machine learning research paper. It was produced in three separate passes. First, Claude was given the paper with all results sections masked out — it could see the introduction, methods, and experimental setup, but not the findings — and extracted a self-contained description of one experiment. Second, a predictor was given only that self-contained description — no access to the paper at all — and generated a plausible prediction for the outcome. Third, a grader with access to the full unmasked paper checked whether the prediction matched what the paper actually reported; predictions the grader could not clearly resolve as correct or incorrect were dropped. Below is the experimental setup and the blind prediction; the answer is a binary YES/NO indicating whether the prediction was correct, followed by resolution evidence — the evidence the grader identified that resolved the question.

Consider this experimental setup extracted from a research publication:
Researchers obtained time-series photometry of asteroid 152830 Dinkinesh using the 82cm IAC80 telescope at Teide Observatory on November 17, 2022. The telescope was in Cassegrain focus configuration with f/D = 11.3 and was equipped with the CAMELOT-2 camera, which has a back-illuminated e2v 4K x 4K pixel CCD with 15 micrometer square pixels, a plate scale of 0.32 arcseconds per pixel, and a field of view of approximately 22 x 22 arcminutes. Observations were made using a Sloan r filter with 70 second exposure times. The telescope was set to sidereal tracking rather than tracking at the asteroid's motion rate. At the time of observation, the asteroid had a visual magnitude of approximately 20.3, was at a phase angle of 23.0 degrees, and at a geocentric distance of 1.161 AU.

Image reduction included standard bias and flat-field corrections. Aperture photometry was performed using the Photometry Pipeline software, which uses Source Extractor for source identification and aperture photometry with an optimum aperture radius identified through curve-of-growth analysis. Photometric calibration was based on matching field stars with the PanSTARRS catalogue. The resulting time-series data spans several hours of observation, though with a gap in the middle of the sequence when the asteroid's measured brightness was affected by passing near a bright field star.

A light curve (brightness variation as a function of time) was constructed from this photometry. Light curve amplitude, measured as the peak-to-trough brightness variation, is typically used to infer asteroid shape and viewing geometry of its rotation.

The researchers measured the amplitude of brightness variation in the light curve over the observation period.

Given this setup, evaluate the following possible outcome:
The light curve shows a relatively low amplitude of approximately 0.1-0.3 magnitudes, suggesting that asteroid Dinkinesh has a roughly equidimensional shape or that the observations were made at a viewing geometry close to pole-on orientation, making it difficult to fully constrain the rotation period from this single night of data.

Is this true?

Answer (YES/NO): NO